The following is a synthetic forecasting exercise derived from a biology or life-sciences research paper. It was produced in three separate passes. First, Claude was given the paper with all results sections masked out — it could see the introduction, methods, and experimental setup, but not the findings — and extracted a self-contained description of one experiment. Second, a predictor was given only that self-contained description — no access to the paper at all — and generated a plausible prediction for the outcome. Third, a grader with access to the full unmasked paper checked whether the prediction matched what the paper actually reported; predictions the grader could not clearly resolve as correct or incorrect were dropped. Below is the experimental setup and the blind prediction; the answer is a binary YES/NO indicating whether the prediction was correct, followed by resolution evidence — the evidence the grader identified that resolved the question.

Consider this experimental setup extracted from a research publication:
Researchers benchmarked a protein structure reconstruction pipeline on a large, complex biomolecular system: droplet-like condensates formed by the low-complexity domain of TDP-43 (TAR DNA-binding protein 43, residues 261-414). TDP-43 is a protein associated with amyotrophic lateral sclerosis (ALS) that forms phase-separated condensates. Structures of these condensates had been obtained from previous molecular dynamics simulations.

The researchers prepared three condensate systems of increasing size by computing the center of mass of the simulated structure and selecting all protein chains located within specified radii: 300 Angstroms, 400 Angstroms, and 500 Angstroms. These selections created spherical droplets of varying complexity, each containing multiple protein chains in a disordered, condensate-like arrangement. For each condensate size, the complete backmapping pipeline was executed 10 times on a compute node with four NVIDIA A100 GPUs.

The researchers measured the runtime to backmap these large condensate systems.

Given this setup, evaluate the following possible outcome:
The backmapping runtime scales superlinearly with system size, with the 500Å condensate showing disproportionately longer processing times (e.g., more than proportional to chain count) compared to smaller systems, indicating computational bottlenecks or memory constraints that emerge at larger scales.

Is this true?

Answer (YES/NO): NO